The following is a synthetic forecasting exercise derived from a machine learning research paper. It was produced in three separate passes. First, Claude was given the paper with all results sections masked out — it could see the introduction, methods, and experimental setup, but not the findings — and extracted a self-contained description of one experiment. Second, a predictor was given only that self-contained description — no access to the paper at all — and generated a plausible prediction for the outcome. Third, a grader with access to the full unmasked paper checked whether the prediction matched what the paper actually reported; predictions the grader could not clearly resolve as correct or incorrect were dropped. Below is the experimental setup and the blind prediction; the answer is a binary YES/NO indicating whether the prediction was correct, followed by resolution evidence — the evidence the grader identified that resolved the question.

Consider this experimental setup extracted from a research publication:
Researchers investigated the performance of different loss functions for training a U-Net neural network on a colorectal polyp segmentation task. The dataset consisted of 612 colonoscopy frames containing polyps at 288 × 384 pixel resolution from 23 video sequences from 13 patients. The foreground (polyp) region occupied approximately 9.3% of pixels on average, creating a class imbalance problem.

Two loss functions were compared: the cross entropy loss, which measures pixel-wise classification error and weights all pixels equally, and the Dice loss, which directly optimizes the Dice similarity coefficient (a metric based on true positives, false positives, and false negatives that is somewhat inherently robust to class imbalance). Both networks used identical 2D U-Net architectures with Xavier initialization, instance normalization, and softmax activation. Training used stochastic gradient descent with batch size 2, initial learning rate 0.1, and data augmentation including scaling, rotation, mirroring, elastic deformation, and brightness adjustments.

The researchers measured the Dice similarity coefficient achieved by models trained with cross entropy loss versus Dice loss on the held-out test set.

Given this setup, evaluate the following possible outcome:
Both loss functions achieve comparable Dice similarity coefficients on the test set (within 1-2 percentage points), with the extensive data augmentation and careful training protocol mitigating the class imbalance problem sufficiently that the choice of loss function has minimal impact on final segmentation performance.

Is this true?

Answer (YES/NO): NO